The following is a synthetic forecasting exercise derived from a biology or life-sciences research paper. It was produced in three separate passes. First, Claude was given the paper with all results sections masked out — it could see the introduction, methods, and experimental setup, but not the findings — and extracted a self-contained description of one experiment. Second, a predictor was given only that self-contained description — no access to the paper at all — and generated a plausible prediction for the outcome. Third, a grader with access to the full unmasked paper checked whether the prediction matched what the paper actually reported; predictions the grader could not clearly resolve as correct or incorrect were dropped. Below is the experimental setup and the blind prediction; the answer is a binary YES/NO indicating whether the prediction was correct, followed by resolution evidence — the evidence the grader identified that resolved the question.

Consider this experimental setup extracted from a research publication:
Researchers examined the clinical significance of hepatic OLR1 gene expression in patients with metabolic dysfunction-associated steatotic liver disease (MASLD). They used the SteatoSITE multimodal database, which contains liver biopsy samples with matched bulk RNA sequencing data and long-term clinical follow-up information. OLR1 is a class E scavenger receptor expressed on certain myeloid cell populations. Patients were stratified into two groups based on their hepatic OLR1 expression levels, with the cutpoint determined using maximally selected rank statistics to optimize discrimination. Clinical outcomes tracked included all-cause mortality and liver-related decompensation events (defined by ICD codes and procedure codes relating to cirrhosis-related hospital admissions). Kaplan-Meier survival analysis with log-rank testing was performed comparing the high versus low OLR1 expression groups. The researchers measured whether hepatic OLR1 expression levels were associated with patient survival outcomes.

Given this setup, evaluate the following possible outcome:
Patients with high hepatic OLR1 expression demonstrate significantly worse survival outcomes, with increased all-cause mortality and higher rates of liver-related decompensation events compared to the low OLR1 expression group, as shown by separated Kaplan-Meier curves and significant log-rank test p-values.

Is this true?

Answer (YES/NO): YES